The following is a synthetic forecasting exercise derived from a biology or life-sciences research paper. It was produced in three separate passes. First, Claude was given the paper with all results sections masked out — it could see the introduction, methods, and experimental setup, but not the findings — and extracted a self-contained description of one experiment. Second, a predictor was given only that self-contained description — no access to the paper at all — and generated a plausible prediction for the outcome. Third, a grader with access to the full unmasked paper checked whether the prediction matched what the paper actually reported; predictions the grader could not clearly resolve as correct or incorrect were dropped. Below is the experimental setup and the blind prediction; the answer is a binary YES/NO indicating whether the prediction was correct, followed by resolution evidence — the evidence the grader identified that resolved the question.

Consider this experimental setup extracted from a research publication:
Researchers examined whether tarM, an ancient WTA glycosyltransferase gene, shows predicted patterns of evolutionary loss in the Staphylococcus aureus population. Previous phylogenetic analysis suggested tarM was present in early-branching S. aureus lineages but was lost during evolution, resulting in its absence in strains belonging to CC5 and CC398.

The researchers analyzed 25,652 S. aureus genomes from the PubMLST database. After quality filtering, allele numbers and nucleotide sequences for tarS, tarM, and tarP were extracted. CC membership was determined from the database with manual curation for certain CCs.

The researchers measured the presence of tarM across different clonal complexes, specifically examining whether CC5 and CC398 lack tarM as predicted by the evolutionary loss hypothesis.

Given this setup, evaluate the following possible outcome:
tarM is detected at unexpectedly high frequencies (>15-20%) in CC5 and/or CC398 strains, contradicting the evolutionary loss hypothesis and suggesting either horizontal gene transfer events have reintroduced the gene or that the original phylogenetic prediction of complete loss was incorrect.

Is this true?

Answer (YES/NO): NO